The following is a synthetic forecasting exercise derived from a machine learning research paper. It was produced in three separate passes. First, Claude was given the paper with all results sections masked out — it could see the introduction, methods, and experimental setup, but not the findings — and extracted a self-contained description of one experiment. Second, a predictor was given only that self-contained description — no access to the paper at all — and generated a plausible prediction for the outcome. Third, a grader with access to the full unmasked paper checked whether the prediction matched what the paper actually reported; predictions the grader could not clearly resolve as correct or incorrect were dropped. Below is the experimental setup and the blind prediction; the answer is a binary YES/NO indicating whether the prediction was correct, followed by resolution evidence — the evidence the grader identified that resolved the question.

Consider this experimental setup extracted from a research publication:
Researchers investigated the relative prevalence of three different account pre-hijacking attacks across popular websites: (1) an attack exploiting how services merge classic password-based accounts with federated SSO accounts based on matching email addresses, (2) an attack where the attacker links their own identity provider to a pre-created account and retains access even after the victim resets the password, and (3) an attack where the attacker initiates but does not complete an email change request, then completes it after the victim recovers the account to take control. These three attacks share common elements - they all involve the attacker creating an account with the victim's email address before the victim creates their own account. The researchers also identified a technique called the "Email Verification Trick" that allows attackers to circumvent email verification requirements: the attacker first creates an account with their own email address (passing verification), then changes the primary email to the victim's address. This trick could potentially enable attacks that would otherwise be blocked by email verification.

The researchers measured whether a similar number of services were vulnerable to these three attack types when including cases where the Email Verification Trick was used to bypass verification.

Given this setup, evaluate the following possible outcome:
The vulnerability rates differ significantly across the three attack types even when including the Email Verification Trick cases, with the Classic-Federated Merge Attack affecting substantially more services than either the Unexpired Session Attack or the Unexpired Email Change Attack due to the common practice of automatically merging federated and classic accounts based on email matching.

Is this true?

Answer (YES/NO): NO